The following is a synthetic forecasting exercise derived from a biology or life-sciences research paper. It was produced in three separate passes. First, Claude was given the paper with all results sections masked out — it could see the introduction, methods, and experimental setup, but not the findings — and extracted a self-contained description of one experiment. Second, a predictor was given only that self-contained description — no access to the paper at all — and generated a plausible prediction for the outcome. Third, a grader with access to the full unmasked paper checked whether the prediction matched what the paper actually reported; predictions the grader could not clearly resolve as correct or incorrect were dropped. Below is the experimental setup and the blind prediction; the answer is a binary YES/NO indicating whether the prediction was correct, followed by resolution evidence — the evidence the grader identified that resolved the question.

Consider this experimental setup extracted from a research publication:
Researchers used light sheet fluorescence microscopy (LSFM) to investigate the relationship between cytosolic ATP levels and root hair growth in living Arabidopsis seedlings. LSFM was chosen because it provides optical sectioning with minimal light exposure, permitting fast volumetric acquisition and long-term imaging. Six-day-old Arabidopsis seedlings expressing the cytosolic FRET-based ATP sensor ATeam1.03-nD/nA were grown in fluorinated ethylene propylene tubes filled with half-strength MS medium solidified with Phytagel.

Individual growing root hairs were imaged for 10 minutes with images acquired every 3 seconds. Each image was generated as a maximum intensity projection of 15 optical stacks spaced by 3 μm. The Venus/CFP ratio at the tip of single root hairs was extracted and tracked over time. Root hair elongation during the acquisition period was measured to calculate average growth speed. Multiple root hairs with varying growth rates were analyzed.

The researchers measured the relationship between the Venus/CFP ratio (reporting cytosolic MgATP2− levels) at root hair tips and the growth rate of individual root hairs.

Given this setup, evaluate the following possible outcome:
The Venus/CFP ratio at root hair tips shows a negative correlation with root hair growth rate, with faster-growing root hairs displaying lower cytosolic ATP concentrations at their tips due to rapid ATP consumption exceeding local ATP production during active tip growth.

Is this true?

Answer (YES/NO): YES